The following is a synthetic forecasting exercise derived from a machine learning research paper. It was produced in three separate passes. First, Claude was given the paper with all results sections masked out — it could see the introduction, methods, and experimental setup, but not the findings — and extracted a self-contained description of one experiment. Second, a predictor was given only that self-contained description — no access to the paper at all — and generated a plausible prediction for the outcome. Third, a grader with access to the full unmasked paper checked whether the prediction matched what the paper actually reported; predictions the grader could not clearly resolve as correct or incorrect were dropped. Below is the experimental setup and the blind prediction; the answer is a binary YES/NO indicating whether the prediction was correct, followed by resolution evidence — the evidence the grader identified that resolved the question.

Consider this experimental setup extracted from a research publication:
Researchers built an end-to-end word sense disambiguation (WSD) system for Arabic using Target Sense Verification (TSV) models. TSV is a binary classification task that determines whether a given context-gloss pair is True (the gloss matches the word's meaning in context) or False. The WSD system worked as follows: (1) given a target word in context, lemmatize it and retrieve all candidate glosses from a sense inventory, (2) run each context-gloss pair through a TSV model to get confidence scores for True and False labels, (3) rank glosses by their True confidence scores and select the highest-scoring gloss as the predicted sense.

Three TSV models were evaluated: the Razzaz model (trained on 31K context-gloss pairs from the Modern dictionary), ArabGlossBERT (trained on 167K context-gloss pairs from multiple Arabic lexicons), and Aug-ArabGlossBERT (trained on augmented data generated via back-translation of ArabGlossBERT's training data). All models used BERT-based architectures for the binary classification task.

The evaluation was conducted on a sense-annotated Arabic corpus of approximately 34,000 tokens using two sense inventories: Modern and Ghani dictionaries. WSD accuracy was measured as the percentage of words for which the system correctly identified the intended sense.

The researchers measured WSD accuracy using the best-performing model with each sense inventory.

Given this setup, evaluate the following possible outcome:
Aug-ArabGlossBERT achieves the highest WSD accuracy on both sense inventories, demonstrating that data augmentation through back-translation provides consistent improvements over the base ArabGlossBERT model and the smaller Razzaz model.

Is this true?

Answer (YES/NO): NO